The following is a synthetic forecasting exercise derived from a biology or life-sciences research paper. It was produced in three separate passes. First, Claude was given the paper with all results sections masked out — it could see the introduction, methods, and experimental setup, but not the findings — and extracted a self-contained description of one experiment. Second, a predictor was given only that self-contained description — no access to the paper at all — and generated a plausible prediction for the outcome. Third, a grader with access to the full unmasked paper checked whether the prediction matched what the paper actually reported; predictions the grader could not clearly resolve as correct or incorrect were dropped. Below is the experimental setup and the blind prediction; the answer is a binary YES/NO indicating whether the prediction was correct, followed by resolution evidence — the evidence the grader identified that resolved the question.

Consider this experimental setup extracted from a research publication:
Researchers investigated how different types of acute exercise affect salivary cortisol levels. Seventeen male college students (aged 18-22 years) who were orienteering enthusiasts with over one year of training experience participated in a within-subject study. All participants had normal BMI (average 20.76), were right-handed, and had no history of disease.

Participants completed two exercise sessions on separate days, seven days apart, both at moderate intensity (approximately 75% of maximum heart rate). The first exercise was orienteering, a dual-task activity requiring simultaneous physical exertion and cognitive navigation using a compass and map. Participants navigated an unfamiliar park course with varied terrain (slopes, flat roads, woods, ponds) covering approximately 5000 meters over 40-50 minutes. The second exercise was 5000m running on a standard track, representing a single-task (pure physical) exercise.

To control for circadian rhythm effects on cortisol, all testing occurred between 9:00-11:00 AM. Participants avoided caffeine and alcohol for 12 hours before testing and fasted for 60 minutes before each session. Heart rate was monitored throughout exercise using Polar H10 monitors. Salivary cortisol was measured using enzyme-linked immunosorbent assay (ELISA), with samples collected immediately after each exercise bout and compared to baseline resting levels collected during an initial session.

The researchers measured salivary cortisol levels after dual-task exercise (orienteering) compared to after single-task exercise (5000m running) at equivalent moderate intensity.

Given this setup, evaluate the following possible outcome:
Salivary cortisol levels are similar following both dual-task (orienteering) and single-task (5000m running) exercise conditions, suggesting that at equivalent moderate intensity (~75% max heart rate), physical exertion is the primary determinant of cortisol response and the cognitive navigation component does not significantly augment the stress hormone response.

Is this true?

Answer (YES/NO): NO